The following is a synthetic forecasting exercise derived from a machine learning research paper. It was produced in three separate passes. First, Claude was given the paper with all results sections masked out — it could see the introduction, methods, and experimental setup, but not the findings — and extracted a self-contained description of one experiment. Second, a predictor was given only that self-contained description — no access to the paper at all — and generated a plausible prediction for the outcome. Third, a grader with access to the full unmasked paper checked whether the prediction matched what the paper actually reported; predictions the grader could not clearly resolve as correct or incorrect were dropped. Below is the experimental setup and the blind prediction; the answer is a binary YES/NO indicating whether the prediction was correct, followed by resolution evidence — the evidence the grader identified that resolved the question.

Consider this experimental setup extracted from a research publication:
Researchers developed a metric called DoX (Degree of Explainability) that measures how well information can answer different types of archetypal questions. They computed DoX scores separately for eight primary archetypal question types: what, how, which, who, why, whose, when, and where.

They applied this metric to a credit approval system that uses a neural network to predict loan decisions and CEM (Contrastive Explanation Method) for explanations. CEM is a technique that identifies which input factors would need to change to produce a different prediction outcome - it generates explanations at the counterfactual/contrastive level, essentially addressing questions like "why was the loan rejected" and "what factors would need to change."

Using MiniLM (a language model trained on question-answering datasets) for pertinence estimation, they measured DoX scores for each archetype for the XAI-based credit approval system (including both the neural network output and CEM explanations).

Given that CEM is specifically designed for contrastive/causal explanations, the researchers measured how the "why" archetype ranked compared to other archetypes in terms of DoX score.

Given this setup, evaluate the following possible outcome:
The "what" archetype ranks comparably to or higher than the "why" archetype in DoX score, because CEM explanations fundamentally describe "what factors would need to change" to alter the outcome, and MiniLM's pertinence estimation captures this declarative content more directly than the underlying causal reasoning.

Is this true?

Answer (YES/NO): YES